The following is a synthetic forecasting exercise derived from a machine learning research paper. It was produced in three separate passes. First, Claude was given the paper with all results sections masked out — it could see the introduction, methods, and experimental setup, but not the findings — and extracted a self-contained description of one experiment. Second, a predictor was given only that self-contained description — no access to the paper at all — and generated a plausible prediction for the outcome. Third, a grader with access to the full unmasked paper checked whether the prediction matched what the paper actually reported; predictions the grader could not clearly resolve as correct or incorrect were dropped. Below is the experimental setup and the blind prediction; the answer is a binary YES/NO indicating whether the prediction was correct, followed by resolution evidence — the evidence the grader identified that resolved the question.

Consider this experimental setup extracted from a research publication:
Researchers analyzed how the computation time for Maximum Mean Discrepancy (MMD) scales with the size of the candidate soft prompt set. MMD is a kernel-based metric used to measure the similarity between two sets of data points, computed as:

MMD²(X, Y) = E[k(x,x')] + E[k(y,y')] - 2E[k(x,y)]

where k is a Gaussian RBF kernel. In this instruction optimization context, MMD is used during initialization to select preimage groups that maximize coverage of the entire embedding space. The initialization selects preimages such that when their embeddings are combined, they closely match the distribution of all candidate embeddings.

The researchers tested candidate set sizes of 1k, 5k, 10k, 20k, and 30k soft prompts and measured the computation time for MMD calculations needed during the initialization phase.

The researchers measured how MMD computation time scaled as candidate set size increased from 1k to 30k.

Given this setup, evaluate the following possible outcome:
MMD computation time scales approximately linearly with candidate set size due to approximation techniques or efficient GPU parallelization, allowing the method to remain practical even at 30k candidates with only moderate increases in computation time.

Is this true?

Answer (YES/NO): NO